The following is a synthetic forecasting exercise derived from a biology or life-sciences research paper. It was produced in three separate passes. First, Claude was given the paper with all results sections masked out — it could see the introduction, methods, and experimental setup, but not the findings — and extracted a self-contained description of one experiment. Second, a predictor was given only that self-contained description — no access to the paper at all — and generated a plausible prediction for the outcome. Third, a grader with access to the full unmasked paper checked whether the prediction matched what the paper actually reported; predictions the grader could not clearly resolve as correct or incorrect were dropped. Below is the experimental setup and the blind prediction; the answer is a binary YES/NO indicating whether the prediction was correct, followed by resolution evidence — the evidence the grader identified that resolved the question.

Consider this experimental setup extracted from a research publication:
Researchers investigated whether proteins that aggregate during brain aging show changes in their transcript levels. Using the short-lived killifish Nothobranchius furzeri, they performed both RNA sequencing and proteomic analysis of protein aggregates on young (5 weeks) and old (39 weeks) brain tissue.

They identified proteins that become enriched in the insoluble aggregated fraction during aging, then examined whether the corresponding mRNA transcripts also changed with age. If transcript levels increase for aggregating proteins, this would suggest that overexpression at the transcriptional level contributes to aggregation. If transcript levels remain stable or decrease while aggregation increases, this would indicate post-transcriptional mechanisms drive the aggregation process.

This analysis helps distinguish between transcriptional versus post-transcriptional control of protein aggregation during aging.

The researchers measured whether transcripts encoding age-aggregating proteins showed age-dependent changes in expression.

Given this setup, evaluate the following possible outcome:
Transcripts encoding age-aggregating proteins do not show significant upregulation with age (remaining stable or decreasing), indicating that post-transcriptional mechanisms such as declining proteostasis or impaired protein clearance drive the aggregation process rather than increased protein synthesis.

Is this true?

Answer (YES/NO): NO